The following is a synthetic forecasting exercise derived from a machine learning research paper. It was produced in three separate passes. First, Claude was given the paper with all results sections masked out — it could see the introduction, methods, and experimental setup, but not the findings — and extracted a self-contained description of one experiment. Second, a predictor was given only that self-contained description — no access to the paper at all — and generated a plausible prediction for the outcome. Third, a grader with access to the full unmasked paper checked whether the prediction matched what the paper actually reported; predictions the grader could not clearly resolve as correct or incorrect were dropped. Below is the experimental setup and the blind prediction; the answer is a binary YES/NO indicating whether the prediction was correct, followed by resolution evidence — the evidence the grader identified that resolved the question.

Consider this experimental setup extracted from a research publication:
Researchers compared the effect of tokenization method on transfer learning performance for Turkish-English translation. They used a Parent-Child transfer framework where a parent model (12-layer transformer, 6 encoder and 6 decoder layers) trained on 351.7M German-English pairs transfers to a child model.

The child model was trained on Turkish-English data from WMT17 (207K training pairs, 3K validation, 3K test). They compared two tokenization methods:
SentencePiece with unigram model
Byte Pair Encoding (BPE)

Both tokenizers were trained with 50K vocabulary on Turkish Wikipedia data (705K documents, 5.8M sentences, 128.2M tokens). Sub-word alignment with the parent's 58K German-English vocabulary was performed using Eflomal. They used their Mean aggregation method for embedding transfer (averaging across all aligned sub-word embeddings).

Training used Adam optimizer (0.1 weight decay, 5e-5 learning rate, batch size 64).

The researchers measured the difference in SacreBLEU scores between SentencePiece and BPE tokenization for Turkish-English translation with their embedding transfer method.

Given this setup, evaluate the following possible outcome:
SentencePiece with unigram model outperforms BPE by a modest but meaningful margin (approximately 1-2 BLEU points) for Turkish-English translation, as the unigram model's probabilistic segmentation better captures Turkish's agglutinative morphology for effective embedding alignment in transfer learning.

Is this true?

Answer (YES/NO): YES